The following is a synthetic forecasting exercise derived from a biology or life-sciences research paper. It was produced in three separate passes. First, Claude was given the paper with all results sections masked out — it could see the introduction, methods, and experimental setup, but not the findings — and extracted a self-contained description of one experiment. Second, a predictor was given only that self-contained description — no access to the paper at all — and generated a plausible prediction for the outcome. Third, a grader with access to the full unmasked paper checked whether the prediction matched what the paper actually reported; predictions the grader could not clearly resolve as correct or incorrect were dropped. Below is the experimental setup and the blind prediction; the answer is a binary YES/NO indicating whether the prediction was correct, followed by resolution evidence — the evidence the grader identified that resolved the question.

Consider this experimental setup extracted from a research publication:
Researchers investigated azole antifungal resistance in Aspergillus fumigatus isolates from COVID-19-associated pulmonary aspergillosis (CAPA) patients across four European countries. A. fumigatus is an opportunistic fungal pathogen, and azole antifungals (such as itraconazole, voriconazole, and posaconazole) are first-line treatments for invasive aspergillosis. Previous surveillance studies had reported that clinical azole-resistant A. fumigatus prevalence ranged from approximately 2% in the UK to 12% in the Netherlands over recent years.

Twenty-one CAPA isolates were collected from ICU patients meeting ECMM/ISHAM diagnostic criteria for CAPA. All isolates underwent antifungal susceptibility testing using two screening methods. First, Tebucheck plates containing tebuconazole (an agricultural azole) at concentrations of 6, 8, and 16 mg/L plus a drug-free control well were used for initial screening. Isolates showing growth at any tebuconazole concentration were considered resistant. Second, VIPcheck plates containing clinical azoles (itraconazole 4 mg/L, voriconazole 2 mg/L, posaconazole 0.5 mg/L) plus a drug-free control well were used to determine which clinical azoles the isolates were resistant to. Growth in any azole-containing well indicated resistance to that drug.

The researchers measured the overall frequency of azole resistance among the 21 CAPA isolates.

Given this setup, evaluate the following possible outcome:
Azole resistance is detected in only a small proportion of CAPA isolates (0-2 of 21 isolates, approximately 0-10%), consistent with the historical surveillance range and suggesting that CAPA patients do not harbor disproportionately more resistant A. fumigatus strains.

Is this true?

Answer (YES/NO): NO